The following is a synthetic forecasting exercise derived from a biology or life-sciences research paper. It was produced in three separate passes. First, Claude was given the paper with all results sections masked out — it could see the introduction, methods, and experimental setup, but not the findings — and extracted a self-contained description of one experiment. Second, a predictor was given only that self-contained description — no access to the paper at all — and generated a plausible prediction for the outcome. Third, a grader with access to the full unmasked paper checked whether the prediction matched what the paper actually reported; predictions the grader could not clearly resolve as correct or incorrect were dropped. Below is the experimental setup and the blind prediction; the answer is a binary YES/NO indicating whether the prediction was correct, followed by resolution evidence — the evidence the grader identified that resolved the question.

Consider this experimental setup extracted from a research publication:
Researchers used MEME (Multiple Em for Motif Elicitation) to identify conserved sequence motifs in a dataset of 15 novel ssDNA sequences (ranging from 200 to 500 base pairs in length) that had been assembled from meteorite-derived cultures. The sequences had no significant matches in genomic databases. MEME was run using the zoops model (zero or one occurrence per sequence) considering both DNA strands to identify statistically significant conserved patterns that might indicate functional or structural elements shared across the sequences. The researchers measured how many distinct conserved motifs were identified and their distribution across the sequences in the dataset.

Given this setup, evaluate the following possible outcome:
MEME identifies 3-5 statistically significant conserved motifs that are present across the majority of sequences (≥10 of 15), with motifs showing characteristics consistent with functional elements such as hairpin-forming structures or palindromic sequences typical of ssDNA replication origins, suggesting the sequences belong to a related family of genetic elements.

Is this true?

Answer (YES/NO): YES